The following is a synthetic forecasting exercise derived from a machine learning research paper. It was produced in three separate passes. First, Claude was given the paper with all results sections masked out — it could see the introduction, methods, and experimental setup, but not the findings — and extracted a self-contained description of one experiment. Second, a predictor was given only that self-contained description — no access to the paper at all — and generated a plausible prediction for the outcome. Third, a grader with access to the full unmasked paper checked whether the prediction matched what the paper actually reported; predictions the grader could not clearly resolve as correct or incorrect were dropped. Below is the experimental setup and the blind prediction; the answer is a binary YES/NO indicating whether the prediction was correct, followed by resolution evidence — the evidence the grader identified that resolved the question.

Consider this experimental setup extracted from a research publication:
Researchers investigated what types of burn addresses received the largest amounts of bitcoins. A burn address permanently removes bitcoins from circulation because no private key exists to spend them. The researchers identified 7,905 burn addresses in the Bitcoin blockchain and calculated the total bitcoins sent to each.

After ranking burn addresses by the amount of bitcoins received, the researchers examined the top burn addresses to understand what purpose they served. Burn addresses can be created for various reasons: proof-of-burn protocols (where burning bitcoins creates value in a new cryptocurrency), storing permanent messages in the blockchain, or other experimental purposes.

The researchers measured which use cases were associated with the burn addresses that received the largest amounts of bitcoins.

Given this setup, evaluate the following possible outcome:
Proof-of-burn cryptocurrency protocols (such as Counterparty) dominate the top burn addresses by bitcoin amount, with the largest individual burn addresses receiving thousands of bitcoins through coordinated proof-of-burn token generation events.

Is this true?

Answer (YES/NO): YES